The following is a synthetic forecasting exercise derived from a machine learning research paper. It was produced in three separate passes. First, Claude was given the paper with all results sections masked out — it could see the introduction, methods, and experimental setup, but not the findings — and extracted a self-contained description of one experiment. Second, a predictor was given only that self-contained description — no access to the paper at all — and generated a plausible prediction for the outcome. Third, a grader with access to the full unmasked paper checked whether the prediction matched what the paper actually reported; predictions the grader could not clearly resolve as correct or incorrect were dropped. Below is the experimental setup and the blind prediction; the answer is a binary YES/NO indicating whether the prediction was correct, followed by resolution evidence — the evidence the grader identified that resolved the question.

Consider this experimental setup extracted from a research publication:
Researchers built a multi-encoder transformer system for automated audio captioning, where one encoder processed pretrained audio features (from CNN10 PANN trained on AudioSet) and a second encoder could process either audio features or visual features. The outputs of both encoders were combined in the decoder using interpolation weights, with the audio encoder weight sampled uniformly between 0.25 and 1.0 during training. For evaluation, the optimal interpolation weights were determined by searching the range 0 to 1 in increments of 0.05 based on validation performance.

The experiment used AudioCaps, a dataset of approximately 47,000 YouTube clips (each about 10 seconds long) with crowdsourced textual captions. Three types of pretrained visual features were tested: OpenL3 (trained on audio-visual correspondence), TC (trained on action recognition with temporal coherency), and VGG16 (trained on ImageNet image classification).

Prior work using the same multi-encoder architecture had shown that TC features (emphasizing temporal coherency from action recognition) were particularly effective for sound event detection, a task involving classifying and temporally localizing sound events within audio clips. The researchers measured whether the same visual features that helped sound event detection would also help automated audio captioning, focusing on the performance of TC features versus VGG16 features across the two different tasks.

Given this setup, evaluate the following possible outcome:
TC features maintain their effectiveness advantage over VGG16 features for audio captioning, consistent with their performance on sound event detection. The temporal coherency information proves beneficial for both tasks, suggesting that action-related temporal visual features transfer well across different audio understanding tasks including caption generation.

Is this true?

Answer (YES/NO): NO